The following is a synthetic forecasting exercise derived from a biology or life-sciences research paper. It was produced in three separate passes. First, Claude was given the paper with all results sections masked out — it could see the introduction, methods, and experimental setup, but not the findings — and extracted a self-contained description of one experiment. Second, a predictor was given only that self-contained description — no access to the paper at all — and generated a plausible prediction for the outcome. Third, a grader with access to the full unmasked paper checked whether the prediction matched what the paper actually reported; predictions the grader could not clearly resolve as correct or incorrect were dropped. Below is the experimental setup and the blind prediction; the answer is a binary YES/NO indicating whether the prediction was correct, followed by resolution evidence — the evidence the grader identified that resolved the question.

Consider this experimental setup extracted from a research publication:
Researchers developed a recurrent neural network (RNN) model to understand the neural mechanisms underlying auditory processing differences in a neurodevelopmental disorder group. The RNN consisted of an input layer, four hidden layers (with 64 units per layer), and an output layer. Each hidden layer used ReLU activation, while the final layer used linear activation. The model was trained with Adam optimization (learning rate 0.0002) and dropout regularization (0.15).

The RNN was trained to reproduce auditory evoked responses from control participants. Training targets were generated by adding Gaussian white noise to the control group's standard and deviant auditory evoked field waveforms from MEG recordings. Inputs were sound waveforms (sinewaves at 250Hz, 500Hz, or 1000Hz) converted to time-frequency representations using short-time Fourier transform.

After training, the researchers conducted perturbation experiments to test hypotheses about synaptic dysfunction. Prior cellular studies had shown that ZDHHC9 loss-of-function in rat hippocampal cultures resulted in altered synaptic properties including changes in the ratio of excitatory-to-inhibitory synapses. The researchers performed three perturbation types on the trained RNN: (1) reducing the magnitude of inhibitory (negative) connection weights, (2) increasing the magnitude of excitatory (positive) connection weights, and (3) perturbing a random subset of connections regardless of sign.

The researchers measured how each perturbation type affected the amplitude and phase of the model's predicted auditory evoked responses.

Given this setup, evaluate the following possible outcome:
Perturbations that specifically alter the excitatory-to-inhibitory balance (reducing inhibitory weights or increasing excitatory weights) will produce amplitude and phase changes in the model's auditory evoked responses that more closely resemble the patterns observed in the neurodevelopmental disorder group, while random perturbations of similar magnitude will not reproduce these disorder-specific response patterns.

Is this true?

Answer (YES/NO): NO